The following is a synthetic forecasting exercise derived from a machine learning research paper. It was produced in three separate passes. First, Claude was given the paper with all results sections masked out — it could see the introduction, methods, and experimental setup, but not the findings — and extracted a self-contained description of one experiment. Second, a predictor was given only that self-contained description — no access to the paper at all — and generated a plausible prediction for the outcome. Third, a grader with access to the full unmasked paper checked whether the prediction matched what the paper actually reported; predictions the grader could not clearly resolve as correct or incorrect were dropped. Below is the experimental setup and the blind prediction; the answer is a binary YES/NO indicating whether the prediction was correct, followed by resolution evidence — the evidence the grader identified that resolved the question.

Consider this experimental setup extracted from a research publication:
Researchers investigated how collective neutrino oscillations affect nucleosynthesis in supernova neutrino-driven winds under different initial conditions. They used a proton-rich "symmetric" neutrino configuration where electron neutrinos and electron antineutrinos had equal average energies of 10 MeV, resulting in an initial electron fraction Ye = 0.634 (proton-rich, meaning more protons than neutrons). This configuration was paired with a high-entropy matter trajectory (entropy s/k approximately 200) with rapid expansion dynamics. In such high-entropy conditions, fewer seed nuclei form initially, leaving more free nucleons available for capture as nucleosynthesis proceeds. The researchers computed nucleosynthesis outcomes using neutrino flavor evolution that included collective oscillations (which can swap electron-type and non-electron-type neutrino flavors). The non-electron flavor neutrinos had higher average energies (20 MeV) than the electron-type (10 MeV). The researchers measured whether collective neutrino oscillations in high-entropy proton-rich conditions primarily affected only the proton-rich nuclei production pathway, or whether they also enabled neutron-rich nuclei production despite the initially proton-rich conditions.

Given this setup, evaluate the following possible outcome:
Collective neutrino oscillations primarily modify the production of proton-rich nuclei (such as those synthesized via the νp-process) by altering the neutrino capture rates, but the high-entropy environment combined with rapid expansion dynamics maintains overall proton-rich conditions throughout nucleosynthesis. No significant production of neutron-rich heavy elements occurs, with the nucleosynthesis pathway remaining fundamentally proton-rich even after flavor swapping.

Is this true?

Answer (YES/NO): NO